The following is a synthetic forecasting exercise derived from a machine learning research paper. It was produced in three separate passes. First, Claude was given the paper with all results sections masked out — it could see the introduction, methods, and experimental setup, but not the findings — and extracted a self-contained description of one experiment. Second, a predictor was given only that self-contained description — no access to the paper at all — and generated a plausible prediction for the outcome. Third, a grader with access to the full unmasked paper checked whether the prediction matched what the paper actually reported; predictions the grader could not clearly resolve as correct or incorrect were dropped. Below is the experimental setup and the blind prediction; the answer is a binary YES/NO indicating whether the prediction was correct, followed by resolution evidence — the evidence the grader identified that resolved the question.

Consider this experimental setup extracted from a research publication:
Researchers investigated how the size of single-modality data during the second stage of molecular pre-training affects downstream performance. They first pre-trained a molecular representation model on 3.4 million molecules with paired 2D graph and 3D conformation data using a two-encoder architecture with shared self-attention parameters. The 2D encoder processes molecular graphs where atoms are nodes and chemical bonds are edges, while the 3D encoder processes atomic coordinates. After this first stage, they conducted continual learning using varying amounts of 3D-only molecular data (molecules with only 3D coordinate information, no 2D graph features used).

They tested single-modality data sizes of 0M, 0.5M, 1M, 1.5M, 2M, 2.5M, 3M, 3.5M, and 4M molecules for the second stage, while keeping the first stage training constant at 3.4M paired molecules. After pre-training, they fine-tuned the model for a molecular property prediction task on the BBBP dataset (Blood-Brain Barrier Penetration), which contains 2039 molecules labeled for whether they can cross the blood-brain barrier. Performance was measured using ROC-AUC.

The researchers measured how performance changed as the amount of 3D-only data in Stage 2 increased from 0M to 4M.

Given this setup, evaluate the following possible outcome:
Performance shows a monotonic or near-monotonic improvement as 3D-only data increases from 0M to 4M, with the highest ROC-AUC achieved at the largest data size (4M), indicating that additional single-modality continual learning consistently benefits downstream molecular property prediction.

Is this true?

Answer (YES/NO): NO